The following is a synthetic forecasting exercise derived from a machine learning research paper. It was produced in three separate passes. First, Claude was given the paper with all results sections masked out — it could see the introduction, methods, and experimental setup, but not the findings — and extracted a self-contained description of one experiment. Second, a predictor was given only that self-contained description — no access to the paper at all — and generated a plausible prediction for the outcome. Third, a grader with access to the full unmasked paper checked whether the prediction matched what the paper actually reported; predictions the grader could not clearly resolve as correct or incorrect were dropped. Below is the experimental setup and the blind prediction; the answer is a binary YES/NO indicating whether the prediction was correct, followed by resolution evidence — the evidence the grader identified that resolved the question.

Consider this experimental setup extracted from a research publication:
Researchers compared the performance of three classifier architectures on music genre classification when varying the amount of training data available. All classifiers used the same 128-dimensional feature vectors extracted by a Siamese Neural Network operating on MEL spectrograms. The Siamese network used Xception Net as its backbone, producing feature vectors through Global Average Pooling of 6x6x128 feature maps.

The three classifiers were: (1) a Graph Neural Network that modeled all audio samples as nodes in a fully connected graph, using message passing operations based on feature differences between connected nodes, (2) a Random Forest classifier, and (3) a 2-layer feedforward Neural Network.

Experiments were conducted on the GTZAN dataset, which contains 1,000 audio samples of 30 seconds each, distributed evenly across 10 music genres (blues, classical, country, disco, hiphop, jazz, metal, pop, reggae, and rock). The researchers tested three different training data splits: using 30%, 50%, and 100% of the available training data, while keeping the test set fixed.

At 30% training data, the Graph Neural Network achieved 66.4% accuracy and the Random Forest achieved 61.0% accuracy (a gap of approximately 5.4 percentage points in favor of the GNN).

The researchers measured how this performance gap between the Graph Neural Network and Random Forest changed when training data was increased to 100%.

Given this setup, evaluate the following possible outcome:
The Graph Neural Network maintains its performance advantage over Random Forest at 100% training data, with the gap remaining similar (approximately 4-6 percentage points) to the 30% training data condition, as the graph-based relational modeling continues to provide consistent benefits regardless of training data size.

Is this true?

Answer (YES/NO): NO